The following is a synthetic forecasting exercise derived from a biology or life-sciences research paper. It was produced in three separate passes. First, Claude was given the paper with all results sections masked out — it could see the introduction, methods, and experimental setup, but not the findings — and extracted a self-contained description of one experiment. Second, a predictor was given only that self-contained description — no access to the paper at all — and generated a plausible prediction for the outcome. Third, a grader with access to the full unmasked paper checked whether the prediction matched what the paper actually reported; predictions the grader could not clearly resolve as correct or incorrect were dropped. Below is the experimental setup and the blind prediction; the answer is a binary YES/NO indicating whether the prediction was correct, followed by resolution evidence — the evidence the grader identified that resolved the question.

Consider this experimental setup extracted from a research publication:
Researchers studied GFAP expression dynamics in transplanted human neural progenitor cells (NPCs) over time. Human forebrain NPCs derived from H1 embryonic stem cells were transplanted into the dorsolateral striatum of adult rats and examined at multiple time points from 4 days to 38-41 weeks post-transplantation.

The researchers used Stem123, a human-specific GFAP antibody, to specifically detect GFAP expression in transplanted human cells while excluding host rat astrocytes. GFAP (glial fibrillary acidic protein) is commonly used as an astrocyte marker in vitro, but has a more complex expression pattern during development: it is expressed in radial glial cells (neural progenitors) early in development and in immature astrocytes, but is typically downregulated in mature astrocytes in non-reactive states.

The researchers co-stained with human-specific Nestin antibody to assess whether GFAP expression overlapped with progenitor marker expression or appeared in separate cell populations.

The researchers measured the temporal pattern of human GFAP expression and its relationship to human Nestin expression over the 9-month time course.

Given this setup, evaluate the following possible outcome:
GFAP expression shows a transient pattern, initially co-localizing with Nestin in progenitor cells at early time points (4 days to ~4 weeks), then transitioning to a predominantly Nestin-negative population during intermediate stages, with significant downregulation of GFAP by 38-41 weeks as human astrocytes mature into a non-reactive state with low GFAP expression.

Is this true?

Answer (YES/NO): NO